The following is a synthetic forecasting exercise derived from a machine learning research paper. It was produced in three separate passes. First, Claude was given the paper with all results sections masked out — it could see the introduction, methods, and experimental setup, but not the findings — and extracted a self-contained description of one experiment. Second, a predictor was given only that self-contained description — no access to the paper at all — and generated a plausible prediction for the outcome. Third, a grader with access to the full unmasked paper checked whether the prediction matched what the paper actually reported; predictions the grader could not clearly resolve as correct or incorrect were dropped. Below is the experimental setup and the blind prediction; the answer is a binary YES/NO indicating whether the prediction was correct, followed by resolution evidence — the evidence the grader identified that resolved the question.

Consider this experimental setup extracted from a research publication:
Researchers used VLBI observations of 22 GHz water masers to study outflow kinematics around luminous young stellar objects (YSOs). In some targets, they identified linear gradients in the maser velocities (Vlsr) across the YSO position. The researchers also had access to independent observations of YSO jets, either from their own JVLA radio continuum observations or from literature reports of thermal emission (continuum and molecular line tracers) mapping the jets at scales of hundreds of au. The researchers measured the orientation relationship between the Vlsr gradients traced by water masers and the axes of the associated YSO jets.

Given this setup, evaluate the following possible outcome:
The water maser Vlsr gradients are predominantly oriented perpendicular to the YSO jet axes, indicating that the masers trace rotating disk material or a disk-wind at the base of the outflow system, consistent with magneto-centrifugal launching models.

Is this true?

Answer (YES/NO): YES